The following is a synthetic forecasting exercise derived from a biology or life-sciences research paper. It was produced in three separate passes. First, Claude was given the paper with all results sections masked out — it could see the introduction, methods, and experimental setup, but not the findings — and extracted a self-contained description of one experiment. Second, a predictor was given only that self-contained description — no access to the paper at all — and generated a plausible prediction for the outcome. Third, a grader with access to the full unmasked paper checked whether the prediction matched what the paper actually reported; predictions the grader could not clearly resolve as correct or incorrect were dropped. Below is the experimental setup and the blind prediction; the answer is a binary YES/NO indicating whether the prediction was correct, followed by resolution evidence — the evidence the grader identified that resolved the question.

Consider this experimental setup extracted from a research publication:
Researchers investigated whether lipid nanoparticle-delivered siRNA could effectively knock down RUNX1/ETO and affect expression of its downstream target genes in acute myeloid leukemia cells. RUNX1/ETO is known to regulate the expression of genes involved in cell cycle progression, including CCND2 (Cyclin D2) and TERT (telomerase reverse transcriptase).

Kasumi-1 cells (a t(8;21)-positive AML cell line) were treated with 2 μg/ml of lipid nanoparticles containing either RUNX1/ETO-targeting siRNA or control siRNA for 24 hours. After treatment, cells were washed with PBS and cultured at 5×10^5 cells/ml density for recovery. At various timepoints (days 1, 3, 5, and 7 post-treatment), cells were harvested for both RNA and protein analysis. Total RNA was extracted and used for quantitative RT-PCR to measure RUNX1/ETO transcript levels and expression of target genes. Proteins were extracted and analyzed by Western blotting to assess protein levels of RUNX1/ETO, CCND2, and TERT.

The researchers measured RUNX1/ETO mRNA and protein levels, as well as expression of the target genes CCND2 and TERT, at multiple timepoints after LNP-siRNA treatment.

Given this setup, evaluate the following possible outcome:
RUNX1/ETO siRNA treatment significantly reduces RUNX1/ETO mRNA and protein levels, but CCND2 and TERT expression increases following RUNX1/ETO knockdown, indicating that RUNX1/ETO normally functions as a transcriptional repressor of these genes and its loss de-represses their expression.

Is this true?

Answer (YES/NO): NO